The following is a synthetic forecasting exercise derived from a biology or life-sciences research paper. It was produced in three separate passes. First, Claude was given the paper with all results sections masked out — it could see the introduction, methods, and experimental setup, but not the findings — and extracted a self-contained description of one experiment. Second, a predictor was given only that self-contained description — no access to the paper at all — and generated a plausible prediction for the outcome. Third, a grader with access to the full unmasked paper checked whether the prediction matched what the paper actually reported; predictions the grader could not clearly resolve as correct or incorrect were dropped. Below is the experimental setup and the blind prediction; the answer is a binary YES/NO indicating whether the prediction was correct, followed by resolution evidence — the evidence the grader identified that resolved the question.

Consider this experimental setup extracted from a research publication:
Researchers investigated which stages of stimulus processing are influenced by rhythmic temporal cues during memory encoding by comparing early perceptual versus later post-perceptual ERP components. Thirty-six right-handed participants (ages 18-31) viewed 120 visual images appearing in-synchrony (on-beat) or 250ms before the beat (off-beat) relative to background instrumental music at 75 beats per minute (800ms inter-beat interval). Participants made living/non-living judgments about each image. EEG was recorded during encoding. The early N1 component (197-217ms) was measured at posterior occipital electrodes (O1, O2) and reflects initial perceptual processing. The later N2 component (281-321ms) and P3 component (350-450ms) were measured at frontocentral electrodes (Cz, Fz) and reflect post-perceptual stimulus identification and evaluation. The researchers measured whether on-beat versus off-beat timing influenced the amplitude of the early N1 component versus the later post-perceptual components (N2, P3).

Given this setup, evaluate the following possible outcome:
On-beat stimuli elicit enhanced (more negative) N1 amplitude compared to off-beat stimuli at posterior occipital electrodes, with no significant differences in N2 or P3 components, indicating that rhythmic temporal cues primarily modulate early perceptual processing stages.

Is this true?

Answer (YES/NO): NO